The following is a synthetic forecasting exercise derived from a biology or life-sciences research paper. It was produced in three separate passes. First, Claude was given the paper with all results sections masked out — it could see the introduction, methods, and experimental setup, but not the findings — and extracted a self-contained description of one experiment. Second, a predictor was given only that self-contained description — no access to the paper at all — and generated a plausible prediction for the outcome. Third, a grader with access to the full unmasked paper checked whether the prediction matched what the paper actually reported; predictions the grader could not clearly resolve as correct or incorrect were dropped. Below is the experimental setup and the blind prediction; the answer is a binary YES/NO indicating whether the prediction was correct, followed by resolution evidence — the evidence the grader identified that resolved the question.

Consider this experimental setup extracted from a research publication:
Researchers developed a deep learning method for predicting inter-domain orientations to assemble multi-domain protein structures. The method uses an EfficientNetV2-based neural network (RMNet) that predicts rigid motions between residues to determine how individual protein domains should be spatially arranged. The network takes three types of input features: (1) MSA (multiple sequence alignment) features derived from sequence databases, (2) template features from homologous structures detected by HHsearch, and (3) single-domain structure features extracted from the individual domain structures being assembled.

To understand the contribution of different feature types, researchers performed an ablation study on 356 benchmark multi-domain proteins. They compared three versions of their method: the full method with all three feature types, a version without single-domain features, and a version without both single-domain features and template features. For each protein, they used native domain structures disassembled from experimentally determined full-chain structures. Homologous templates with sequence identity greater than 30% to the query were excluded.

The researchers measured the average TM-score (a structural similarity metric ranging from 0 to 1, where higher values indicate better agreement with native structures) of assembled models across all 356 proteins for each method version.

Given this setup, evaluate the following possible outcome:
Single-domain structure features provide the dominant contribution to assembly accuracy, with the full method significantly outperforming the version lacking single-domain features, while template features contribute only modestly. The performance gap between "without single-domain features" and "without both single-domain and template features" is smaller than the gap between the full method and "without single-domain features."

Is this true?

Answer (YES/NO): NO